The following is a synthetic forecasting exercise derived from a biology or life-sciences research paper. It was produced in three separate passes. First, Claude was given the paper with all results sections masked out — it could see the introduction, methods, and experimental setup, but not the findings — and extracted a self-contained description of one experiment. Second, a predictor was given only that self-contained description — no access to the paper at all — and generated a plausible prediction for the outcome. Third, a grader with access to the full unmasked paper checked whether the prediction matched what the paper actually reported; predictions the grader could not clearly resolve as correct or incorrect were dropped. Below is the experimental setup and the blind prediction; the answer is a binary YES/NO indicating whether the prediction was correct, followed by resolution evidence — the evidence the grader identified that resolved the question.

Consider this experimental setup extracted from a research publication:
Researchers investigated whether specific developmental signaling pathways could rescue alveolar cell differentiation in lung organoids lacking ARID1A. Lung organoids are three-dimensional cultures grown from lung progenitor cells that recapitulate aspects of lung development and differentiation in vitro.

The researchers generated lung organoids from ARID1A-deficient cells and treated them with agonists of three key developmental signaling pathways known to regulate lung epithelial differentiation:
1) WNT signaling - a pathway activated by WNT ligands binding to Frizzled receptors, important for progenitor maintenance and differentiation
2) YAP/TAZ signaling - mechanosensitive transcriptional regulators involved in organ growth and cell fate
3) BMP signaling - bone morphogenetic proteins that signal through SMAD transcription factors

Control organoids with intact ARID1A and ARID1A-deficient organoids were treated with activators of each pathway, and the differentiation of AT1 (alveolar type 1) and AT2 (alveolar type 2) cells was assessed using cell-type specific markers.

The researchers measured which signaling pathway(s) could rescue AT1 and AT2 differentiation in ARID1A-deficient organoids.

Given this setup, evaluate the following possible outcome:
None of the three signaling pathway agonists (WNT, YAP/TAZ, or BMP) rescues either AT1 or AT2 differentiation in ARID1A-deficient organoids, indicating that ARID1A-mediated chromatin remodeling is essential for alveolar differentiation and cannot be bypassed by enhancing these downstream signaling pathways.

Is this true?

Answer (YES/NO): NO